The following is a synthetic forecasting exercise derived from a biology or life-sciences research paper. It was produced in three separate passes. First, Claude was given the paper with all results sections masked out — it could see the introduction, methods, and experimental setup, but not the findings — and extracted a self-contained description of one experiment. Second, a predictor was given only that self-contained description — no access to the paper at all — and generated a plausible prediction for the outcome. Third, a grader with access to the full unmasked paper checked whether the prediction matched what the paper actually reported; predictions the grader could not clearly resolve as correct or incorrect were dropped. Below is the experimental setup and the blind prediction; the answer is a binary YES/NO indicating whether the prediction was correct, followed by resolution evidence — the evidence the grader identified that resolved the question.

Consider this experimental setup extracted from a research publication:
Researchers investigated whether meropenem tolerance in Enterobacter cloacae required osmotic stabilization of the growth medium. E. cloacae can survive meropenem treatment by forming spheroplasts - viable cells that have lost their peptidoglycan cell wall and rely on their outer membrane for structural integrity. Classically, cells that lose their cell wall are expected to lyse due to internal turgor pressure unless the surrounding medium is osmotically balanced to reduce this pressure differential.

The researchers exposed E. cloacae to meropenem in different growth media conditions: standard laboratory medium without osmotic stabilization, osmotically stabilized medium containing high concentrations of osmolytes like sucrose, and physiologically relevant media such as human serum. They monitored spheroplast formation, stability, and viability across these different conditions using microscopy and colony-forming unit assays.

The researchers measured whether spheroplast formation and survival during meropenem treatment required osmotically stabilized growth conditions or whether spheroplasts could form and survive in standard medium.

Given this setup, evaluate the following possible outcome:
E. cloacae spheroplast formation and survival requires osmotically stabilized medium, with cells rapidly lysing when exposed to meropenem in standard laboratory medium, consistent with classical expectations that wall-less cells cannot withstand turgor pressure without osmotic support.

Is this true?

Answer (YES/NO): NO